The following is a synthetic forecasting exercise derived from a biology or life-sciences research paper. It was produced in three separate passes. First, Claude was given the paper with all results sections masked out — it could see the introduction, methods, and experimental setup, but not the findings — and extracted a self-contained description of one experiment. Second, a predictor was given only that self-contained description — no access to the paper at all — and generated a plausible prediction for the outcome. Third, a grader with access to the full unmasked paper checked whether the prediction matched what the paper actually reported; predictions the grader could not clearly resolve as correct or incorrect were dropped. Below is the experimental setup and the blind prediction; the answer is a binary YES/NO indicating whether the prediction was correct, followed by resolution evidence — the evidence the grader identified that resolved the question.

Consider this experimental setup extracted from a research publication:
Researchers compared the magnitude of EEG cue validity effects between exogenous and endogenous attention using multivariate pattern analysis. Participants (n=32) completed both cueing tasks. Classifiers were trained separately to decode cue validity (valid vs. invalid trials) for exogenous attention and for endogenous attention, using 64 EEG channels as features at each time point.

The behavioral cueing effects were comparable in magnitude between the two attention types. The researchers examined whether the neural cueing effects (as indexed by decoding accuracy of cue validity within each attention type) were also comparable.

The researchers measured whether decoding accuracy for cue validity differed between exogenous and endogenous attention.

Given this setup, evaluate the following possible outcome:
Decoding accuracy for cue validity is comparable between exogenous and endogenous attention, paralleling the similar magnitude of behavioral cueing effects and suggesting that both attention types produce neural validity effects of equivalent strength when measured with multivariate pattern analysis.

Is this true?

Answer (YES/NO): NO